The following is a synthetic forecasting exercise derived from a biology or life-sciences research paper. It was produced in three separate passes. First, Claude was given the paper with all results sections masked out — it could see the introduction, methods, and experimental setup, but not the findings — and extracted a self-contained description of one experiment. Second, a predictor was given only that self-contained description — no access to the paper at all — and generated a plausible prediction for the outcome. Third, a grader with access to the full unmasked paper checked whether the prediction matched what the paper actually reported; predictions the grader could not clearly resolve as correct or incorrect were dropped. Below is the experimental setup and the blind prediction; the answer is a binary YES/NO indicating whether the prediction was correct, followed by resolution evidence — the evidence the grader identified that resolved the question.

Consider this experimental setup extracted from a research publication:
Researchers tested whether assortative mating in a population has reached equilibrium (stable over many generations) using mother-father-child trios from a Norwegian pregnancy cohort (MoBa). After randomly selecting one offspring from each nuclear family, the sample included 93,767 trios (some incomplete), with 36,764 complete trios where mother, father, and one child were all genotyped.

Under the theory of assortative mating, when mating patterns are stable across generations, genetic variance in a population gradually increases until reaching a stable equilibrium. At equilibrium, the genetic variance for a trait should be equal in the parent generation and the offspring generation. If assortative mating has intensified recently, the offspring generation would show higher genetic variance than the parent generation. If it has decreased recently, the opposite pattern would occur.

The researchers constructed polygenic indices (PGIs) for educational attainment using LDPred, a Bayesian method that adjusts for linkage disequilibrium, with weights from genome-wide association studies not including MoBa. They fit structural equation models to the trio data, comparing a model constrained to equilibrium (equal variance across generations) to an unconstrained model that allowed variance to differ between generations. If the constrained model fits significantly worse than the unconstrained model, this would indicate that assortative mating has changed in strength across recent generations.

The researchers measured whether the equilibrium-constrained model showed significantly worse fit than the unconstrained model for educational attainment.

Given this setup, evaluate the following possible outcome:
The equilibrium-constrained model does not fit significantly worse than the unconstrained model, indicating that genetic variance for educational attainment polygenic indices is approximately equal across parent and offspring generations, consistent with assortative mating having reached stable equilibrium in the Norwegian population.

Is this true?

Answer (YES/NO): NO